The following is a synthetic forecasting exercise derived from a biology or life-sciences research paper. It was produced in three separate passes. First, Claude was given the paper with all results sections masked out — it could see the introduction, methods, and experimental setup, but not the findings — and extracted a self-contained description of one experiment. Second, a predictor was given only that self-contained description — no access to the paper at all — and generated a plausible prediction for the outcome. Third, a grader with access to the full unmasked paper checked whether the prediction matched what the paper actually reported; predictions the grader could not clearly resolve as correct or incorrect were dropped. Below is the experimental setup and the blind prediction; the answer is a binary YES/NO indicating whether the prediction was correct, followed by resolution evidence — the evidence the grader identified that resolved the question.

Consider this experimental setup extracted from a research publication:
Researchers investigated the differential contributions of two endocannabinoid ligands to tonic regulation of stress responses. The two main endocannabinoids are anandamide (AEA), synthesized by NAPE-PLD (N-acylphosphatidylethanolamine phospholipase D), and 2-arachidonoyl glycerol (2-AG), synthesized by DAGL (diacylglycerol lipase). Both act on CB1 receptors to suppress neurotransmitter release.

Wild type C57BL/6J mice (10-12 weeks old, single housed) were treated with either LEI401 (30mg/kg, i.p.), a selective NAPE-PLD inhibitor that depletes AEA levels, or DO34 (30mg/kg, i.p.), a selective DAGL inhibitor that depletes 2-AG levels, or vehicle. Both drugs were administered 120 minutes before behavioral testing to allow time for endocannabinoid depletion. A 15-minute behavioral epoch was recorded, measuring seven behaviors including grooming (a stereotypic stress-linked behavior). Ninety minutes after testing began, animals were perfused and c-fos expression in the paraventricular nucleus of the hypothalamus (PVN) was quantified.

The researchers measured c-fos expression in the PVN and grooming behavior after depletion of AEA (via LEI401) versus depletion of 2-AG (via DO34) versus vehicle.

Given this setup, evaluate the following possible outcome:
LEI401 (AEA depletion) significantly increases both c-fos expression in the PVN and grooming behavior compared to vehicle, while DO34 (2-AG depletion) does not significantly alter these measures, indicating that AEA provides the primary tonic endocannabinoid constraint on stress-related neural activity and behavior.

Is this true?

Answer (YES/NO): NO